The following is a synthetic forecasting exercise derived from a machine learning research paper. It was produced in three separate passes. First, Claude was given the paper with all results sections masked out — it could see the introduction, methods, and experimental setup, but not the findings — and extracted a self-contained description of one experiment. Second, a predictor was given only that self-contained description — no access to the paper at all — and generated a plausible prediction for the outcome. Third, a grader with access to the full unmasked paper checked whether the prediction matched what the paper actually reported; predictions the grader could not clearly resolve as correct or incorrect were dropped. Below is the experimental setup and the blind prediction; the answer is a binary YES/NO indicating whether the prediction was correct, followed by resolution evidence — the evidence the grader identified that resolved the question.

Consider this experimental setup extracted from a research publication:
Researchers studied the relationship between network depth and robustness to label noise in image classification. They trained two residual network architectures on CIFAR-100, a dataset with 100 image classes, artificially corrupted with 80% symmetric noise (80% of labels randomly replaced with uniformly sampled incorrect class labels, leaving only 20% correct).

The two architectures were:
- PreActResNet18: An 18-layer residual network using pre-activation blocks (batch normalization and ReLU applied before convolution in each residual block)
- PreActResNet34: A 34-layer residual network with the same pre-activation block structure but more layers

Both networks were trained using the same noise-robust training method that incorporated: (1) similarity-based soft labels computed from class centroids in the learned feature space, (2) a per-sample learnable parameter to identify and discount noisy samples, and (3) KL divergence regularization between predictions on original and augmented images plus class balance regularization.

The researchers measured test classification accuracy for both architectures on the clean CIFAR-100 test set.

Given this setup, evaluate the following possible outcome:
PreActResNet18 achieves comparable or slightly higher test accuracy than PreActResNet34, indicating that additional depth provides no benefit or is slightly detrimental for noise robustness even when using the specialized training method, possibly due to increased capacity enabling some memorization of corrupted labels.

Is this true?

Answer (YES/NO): NO